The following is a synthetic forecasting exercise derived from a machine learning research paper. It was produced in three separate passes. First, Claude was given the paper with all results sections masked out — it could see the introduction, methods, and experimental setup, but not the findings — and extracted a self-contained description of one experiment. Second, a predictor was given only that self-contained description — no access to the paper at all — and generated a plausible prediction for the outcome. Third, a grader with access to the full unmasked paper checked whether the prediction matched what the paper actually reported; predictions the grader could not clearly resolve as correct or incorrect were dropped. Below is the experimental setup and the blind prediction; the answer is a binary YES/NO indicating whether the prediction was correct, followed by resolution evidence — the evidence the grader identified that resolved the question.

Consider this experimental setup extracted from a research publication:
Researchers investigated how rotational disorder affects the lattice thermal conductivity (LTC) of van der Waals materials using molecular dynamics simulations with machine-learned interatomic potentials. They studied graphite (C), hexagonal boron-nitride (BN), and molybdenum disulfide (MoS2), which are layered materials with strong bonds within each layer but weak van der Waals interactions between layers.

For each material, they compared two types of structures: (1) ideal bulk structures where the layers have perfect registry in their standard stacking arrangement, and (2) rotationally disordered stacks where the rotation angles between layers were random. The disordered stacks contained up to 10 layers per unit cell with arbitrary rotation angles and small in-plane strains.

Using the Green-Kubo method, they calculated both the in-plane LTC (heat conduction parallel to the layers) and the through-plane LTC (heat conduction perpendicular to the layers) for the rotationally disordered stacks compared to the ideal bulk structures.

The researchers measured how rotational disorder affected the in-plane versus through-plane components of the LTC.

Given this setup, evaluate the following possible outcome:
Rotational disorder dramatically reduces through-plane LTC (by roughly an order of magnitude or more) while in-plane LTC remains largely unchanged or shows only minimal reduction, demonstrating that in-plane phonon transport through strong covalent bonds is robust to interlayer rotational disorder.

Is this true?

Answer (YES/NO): YES